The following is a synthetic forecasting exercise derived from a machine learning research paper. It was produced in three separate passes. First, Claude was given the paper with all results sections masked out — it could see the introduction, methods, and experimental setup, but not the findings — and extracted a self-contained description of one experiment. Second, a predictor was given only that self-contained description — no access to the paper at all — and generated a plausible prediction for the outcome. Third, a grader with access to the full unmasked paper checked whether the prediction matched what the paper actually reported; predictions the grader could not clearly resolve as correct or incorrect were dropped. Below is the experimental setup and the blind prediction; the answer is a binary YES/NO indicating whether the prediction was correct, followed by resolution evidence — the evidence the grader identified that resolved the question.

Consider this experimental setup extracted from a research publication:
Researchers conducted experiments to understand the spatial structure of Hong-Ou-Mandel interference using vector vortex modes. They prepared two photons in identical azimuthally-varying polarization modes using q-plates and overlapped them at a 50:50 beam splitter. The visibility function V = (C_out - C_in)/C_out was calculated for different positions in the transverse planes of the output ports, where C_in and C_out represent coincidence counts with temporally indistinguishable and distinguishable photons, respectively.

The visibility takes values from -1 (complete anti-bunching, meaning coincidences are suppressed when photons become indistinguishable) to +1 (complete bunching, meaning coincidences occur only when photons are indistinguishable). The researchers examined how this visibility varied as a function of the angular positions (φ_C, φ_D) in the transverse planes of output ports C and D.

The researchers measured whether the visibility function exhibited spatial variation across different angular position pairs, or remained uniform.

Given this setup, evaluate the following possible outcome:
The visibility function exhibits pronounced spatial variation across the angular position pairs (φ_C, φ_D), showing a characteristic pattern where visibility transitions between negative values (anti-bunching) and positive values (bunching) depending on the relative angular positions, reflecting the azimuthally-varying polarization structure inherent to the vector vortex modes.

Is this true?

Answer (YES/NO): YES